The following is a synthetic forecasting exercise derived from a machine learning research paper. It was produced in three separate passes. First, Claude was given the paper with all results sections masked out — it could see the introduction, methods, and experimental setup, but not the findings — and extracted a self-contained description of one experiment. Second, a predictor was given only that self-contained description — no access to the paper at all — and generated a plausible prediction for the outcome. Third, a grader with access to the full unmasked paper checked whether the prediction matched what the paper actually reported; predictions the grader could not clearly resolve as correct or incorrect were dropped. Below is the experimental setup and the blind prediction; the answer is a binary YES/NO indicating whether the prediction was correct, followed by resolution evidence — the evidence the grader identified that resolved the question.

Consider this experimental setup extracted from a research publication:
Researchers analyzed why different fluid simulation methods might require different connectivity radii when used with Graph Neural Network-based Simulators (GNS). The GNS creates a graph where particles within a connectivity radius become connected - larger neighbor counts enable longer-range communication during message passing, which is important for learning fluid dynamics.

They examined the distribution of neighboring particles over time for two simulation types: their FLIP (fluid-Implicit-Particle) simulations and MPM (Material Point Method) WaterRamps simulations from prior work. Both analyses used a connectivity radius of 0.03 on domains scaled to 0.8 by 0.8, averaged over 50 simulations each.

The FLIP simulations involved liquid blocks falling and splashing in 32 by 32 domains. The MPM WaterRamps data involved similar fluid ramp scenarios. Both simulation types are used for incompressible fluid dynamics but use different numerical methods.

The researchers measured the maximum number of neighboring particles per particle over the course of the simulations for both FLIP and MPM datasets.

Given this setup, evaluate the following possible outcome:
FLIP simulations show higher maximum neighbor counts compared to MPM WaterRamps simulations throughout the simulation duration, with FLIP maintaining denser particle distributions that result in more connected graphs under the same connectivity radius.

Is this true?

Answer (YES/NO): NO